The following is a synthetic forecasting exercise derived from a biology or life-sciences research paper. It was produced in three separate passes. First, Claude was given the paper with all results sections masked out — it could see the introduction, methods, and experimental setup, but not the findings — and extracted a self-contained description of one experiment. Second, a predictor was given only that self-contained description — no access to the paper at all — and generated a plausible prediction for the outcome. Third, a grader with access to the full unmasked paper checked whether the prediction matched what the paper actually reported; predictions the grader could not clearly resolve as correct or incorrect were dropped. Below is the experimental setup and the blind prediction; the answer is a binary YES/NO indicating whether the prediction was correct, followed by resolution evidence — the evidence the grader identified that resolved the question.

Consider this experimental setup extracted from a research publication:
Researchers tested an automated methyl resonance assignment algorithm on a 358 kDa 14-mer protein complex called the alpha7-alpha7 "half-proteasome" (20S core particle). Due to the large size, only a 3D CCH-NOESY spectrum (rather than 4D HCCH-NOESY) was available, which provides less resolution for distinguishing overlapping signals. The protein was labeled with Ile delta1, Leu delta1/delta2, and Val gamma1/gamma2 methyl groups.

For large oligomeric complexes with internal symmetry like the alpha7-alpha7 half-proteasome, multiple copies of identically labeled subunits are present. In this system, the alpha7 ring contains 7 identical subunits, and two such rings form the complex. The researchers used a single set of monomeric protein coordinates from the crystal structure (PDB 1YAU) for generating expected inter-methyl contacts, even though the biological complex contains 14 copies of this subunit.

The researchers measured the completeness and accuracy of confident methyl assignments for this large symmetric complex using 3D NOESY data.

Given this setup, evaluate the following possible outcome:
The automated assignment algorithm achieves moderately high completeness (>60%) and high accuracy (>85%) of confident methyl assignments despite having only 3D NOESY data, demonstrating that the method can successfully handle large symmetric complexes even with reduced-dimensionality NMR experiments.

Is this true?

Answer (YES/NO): YES